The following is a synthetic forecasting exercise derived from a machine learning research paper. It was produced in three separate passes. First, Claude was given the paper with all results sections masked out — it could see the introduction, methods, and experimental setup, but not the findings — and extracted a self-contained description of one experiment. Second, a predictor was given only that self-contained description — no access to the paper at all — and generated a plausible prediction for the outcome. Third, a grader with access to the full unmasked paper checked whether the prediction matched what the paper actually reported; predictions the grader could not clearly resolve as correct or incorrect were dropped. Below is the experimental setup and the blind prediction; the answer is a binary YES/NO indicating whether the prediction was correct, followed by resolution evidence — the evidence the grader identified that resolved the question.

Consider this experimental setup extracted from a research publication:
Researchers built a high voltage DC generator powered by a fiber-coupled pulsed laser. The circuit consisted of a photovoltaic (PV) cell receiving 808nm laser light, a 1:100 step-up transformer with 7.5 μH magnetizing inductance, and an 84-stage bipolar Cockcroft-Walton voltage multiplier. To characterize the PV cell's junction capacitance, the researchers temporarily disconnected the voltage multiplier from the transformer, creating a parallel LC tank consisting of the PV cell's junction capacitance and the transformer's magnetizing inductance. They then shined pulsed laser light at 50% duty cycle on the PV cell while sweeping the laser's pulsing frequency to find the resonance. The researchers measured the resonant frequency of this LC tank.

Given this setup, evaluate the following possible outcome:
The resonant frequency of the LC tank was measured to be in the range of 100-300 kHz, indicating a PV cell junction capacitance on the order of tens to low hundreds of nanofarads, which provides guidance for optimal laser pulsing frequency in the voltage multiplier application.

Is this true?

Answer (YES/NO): NO